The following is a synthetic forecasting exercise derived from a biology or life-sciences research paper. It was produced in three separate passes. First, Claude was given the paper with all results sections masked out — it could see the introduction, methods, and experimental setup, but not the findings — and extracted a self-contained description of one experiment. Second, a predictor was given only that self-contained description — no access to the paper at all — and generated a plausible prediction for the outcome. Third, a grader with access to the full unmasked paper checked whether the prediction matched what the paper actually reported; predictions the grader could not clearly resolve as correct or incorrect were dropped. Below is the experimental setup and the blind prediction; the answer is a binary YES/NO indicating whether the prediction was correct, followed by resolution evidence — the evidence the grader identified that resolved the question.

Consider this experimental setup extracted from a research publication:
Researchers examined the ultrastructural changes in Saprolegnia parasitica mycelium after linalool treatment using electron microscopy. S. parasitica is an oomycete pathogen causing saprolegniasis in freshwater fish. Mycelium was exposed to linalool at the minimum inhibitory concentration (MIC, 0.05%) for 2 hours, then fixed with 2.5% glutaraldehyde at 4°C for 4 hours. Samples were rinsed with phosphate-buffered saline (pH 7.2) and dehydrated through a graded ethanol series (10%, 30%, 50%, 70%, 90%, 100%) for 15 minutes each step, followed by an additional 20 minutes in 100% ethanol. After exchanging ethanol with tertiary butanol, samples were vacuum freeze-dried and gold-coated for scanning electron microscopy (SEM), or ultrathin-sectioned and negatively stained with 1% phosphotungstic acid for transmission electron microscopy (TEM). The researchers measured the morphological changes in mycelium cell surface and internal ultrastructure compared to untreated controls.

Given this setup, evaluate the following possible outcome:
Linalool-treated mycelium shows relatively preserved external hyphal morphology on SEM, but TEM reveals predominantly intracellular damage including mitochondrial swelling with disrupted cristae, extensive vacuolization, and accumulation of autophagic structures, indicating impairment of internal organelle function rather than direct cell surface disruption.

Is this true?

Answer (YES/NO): NO